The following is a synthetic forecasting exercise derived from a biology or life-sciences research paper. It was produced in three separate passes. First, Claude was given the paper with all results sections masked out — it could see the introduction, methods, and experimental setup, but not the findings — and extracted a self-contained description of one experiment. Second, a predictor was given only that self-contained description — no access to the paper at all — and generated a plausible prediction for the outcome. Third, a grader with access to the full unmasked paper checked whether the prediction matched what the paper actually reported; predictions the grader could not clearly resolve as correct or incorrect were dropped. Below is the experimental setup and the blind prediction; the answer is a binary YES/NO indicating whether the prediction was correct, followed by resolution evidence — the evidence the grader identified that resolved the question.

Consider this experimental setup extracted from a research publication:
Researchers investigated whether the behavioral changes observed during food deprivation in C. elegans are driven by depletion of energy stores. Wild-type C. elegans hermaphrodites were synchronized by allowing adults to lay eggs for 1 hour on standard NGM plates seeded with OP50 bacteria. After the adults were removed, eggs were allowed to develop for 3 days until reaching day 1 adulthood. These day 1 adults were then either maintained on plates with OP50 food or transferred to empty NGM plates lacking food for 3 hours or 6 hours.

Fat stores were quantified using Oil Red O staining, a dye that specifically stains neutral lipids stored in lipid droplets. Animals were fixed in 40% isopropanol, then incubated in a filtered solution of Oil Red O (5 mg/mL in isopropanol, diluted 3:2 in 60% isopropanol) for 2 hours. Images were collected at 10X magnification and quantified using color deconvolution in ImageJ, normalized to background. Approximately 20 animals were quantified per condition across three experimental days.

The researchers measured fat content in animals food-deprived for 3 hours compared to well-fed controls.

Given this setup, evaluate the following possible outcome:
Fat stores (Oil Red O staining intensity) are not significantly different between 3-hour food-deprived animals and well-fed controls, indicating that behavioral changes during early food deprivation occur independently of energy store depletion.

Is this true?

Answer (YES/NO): YES